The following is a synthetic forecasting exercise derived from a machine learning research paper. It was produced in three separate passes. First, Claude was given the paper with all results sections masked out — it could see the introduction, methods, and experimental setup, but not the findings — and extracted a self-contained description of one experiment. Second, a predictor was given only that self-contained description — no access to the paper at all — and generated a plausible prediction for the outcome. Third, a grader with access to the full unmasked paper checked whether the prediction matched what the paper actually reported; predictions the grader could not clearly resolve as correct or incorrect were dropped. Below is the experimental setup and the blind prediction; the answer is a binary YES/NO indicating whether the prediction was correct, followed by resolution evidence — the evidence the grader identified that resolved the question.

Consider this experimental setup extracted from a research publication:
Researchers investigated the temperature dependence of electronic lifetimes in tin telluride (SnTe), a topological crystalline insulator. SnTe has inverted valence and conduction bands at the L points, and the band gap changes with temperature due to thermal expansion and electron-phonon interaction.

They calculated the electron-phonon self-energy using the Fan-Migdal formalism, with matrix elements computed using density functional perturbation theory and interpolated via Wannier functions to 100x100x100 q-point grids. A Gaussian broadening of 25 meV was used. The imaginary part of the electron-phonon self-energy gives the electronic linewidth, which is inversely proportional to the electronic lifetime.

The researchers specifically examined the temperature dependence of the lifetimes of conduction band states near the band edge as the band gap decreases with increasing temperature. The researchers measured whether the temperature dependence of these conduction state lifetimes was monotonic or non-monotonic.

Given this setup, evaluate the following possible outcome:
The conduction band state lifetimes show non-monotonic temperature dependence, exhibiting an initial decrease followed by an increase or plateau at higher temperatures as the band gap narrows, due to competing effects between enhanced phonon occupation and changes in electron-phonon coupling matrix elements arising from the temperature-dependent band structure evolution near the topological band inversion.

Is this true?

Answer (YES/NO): NO